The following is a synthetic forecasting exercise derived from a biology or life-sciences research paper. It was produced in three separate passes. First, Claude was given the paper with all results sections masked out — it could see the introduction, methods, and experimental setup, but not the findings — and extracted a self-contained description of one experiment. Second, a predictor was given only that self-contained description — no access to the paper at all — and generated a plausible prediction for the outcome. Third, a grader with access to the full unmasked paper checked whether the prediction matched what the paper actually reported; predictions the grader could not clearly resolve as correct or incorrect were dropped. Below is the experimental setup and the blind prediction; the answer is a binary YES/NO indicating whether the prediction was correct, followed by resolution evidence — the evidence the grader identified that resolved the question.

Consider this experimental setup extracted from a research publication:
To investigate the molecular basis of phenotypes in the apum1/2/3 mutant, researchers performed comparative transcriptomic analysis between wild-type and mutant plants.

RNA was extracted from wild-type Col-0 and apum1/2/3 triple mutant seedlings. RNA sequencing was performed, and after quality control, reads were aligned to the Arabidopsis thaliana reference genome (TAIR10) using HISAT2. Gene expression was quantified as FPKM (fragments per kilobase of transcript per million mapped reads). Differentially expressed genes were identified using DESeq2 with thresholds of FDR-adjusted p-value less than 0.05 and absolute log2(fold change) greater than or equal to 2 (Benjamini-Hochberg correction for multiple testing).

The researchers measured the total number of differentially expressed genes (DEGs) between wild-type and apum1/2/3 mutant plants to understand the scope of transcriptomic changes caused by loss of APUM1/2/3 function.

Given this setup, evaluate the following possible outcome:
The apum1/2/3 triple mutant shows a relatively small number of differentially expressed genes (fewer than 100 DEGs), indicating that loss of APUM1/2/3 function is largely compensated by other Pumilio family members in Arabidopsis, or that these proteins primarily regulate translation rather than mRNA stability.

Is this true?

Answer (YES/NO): NO